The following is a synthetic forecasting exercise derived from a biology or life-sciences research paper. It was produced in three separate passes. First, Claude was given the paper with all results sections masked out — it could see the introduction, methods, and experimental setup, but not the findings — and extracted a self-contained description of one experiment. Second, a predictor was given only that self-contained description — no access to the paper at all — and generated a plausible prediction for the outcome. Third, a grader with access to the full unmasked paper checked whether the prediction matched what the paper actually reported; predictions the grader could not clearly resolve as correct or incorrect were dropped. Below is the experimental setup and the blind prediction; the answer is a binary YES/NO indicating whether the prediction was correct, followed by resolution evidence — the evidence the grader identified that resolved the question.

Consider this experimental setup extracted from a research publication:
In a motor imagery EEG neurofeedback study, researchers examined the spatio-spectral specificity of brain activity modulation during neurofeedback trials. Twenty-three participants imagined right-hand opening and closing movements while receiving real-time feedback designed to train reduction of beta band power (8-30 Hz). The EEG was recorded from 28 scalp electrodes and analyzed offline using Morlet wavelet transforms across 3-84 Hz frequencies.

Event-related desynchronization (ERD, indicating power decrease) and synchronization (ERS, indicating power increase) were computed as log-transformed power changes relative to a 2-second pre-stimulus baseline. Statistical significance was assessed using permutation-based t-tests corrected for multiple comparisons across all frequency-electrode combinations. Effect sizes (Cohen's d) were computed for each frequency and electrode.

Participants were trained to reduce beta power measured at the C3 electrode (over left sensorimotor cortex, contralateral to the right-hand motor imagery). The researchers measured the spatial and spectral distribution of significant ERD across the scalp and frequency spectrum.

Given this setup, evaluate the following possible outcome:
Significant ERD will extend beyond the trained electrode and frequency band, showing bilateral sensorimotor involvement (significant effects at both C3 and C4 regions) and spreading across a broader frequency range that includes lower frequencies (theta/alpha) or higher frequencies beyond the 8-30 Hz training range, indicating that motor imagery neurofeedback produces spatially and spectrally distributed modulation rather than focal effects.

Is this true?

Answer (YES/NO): NO